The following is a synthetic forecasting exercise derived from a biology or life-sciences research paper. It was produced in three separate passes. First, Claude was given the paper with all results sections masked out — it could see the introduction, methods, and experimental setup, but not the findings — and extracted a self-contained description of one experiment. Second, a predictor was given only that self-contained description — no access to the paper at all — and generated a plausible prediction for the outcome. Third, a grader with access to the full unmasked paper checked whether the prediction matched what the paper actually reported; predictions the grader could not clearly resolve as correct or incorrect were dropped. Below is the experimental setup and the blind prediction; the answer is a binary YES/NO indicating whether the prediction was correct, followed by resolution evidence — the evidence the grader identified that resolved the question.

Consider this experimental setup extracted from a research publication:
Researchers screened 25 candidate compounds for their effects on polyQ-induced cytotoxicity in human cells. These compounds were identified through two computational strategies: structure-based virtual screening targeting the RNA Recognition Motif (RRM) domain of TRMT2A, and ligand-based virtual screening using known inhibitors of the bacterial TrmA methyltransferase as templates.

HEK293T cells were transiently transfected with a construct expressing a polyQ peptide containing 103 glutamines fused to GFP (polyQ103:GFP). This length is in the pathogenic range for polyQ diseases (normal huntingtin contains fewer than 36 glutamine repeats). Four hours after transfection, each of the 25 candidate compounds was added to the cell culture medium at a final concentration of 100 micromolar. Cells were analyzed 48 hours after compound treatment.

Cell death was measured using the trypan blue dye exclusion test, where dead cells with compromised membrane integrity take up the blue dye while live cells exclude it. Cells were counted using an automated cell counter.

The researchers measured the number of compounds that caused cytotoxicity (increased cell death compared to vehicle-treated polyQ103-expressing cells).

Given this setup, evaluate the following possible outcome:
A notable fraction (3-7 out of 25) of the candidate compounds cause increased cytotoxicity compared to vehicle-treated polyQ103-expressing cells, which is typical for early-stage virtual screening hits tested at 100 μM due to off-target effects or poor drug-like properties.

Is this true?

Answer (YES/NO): YES